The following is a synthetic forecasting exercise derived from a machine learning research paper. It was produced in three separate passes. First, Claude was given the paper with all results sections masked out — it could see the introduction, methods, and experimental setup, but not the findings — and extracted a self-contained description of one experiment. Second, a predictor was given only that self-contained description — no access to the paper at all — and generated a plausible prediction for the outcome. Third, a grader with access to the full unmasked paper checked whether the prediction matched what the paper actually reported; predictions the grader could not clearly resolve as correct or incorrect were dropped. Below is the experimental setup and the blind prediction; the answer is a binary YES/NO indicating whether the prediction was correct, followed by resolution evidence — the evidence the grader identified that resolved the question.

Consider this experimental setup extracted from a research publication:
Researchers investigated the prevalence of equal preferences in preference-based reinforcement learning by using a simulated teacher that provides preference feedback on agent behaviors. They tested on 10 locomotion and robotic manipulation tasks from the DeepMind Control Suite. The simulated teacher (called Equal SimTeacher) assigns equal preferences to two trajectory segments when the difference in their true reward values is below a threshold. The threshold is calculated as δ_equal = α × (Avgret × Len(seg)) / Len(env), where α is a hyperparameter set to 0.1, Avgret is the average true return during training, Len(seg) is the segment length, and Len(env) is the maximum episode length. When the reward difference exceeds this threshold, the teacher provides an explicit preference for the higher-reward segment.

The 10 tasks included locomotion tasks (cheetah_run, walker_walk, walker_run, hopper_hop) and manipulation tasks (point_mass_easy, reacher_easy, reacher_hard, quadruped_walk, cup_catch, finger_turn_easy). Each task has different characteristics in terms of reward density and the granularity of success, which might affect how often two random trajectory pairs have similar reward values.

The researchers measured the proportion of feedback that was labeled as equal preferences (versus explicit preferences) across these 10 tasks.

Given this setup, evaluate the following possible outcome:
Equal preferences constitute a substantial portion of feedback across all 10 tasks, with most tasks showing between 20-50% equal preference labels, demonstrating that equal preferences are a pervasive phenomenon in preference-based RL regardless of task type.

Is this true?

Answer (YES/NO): NO